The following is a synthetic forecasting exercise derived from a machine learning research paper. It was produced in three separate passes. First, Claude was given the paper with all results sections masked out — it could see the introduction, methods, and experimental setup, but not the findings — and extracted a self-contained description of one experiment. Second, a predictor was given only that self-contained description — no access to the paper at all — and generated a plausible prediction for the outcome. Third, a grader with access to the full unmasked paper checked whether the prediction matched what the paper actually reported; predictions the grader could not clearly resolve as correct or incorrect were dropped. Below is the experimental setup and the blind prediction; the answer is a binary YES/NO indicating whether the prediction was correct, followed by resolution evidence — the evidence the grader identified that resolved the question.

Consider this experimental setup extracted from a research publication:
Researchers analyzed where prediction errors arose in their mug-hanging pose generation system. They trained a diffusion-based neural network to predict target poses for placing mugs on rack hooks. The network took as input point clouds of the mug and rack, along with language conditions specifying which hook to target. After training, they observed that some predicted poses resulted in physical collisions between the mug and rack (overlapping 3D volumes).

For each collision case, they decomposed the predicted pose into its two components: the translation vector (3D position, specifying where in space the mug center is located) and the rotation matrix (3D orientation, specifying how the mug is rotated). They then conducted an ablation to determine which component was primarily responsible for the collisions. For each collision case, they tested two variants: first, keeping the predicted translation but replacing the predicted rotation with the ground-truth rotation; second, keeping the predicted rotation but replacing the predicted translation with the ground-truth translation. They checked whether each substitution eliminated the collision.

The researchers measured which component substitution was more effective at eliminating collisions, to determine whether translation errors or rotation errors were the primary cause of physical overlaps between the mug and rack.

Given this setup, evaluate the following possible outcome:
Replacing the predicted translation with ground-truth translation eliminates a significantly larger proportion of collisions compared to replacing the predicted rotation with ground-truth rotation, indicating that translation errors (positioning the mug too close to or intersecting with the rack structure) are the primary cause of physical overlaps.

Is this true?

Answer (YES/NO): YES